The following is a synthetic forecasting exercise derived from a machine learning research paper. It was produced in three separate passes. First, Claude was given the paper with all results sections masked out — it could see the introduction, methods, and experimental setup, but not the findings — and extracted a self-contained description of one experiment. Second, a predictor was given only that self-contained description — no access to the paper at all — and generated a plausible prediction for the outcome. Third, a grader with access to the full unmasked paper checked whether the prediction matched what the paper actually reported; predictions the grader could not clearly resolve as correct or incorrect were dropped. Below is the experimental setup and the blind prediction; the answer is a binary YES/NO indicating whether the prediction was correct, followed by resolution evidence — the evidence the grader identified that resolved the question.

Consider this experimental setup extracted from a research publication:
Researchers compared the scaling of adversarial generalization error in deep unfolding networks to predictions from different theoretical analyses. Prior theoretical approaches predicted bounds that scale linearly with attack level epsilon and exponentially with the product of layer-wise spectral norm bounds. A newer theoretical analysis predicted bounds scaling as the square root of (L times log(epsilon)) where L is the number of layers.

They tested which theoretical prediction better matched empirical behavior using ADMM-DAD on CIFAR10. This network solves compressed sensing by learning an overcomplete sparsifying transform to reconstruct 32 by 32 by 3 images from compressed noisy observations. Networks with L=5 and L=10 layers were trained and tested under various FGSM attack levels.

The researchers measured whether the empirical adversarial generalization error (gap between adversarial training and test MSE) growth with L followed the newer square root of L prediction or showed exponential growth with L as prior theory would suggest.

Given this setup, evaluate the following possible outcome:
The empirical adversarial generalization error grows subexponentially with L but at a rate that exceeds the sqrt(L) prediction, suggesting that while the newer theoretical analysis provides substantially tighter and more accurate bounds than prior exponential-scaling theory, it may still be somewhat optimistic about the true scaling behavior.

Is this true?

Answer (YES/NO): NO